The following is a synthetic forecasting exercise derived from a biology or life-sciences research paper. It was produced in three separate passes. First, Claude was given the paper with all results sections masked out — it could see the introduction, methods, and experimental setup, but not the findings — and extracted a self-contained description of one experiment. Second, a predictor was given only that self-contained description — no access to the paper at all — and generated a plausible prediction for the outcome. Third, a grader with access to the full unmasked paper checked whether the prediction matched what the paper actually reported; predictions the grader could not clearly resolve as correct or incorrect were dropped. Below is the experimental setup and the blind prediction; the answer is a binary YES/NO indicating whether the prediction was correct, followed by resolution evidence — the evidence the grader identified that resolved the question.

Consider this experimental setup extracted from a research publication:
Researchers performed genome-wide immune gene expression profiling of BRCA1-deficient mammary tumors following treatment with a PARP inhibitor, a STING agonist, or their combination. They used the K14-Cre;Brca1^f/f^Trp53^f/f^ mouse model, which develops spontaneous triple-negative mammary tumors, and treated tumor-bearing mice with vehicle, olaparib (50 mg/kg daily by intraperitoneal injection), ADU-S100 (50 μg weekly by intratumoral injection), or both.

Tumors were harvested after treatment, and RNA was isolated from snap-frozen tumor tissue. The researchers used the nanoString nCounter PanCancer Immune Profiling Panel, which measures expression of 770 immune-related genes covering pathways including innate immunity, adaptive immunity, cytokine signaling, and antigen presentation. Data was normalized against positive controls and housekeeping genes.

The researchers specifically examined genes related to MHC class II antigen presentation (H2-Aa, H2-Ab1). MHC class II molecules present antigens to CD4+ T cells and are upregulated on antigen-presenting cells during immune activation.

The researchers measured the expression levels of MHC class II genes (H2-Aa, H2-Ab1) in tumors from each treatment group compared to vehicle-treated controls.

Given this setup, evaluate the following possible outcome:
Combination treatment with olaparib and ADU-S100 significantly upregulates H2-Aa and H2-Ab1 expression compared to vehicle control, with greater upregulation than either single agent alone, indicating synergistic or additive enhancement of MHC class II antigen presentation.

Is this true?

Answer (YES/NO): YES